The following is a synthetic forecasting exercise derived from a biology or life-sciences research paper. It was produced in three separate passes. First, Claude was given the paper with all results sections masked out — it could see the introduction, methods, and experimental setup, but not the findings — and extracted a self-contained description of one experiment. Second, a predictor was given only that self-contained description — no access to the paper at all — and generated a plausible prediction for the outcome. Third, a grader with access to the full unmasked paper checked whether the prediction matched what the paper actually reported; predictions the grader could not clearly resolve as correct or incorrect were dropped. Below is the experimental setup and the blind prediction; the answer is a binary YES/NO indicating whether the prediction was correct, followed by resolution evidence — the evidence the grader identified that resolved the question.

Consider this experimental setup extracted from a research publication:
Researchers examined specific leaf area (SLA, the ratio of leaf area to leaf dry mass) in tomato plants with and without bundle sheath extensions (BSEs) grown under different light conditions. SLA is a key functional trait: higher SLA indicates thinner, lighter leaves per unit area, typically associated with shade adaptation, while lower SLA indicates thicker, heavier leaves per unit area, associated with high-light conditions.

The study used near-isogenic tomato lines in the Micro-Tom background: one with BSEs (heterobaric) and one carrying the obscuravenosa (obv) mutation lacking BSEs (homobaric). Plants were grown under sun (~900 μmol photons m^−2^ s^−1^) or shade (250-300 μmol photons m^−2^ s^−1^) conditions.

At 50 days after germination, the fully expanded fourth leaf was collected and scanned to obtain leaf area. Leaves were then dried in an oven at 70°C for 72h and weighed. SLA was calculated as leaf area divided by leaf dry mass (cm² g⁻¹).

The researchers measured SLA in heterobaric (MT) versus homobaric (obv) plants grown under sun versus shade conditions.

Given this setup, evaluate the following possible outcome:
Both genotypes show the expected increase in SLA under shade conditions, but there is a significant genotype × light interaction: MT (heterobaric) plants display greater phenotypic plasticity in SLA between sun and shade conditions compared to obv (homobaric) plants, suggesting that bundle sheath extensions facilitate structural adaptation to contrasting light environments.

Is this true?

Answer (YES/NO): YES